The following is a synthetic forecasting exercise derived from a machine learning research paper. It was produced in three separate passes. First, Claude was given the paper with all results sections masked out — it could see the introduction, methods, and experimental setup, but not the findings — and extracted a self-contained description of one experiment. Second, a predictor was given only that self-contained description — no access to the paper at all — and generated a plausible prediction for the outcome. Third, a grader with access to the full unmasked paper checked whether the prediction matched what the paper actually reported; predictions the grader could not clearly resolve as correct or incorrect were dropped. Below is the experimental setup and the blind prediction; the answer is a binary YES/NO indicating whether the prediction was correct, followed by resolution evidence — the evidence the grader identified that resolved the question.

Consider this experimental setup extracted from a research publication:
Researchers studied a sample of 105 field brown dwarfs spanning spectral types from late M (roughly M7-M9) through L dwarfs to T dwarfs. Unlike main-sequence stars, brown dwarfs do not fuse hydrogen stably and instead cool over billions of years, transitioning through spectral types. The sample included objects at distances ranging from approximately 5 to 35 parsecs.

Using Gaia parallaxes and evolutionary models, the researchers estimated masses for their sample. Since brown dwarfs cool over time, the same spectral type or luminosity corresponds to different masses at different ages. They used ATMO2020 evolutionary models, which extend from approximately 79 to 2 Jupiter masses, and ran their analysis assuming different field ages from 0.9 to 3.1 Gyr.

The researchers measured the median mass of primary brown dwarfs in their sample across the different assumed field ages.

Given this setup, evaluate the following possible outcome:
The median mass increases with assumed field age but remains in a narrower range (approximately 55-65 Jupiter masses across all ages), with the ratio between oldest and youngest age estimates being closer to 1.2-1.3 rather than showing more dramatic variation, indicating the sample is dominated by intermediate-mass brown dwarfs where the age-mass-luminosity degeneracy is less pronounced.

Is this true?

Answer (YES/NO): NO